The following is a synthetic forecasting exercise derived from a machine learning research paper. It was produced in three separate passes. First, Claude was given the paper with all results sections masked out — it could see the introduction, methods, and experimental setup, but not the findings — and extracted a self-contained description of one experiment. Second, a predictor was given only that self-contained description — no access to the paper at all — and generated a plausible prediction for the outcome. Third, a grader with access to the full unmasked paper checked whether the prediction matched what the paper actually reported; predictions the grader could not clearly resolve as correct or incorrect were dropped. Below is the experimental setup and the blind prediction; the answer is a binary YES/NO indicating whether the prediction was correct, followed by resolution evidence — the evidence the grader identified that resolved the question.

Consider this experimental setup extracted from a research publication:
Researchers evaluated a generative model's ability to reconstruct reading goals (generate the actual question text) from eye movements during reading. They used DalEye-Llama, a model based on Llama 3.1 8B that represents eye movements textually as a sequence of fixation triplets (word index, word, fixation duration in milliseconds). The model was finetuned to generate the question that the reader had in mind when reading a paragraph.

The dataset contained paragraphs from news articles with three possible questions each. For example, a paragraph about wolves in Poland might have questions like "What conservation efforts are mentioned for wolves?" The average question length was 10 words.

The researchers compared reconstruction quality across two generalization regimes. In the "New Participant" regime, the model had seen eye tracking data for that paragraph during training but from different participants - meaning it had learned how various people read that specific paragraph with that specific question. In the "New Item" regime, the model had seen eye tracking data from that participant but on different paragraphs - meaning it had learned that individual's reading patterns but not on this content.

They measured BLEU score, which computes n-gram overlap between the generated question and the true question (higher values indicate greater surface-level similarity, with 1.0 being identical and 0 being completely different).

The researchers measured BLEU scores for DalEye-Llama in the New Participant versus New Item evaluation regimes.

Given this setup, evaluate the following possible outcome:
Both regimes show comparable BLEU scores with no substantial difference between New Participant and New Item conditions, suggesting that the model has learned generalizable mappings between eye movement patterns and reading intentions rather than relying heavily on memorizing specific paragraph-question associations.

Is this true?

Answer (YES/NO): NO